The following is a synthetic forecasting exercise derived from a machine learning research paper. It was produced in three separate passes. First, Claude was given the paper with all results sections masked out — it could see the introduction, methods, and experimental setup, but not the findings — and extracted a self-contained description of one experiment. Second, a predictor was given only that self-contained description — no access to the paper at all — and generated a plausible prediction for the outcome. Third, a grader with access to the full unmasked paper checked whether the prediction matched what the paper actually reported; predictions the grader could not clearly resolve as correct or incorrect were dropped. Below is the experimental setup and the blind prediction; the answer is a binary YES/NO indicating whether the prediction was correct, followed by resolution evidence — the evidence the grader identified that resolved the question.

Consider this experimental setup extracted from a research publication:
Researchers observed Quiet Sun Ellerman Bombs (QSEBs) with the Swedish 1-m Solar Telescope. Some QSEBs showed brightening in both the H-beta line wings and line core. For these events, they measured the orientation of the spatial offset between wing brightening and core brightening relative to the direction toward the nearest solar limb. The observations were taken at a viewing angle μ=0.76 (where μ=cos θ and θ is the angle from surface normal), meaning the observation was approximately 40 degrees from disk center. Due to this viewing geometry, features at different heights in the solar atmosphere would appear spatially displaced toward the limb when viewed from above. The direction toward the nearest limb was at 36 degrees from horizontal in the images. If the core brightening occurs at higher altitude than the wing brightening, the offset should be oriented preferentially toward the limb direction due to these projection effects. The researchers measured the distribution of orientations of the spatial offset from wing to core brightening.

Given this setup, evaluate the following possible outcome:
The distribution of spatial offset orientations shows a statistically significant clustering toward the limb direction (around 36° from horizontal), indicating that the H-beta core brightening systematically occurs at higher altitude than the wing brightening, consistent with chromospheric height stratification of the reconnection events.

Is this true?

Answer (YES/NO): YES